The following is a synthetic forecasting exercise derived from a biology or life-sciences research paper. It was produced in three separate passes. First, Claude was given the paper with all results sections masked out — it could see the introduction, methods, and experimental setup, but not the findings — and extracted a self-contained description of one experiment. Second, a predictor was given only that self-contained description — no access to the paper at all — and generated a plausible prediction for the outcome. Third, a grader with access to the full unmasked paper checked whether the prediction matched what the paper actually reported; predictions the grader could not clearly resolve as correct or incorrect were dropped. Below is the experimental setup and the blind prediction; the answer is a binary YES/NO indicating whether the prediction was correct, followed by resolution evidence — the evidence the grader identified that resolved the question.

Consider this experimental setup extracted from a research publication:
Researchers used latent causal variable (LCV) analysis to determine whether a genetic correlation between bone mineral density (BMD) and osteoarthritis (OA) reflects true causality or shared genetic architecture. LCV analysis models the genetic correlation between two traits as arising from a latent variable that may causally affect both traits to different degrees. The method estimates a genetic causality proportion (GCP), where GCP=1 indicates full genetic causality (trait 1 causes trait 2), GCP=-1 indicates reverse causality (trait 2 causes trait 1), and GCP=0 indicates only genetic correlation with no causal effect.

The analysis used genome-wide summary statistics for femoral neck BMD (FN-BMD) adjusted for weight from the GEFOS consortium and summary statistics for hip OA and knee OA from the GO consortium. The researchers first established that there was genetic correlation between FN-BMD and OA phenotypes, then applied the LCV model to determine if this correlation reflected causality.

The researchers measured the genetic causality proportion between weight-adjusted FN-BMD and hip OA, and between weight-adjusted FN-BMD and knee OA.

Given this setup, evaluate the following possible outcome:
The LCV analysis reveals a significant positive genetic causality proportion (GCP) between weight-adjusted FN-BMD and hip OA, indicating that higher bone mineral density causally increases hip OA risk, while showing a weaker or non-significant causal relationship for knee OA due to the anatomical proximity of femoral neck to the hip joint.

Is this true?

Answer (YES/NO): NO